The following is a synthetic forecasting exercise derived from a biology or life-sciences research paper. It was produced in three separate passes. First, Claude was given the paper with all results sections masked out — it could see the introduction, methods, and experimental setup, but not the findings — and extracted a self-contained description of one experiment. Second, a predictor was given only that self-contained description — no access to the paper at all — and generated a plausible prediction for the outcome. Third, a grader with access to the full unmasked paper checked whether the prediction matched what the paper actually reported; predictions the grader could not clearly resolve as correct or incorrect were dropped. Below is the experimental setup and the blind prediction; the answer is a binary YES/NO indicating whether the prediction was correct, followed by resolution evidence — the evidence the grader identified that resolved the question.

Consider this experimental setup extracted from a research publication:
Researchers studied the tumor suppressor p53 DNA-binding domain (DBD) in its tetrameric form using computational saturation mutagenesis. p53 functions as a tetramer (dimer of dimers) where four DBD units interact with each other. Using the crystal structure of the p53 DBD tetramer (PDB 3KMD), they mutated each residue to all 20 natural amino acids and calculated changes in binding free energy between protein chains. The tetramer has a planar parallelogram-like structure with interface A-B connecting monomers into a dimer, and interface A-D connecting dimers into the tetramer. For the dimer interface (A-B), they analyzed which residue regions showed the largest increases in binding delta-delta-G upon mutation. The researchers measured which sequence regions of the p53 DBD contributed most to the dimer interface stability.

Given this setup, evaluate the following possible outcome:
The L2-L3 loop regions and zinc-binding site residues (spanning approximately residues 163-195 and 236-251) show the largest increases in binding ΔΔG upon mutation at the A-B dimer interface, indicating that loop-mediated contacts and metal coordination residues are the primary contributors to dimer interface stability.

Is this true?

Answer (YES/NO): NO